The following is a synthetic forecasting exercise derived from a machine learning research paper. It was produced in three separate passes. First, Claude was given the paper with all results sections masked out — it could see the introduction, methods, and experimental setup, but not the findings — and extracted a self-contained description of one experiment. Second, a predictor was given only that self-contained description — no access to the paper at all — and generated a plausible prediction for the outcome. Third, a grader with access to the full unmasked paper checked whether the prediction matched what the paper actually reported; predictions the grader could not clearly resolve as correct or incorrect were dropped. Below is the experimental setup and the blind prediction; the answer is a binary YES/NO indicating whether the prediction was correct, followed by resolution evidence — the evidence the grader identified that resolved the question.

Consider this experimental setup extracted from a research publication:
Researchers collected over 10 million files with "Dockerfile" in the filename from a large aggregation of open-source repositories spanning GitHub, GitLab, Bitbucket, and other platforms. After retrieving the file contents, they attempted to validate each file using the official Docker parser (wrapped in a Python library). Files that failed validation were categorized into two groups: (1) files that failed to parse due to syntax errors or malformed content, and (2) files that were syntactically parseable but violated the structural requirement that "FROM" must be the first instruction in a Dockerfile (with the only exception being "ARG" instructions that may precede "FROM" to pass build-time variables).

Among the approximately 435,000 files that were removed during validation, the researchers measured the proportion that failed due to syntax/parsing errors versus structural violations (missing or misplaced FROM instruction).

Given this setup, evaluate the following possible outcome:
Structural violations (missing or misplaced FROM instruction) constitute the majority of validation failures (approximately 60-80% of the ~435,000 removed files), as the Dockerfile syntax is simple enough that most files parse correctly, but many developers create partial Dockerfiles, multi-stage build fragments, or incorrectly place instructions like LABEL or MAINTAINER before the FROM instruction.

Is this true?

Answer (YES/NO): NO